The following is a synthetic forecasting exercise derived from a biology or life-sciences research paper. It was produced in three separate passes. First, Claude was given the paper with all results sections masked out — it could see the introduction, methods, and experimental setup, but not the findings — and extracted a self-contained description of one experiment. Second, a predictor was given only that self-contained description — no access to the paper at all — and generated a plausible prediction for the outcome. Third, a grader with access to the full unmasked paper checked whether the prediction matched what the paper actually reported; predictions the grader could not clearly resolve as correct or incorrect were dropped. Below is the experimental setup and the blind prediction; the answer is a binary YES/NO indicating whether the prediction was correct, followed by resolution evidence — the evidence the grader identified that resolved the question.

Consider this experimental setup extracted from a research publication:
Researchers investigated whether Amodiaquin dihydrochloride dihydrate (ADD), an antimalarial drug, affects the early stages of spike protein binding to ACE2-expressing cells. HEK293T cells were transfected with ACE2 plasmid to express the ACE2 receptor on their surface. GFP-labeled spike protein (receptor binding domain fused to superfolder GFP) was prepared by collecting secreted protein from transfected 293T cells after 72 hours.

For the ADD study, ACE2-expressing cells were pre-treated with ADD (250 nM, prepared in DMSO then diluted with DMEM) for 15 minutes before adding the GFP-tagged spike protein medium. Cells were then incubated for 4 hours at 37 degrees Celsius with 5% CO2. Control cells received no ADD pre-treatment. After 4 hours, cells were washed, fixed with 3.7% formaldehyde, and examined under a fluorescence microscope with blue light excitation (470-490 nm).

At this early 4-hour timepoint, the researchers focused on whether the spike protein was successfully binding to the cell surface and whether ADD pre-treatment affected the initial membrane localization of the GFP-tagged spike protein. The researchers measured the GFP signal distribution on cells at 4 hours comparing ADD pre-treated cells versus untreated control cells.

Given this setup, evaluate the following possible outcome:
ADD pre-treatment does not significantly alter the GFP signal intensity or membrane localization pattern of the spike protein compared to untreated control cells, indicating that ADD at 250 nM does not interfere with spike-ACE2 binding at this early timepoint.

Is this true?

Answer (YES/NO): YES